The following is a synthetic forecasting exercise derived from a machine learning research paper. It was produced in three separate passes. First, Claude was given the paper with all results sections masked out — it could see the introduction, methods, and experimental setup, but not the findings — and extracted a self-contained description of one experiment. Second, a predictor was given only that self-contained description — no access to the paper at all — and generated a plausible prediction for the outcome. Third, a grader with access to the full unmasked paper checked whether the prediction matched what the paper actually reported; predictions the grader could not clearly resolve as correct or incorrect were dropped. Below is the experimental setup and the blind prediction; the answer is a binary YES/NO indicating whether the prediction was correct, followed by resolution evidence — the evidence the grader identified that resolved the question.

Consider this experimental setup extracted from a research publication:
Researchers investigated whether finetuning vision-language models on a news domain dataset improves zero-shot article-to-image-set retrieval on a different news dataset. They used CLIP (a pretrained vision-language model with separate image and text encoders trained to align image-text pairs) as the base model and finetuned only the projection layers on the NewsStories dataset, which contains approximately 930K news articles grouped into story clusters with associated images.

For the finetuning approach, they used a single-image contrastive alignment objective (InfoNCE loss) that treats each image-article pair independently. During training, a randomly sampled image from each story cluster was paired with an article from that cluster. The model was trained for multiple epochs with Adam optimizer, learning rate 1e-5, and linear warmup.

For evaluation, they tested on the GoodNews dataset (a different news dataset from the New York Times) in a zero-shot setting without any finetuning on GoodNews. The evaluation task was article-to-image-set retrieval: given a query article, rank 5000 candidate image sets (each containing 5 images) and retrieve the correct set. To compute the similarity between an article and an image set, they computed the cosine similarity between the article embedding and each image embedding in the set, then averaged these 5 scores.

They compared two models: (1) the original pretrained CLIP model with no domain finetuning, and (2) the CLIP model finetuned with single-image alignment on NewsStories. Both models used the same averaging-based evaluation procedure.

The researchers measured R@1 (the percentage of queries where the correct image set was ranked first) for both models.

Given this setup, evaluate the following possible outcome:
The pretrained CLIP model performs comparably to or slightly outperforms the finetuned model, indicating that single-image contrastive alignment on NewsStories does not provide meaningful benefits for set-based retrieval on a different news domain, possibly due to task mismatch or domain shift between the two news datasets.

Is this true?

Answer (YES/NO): NO